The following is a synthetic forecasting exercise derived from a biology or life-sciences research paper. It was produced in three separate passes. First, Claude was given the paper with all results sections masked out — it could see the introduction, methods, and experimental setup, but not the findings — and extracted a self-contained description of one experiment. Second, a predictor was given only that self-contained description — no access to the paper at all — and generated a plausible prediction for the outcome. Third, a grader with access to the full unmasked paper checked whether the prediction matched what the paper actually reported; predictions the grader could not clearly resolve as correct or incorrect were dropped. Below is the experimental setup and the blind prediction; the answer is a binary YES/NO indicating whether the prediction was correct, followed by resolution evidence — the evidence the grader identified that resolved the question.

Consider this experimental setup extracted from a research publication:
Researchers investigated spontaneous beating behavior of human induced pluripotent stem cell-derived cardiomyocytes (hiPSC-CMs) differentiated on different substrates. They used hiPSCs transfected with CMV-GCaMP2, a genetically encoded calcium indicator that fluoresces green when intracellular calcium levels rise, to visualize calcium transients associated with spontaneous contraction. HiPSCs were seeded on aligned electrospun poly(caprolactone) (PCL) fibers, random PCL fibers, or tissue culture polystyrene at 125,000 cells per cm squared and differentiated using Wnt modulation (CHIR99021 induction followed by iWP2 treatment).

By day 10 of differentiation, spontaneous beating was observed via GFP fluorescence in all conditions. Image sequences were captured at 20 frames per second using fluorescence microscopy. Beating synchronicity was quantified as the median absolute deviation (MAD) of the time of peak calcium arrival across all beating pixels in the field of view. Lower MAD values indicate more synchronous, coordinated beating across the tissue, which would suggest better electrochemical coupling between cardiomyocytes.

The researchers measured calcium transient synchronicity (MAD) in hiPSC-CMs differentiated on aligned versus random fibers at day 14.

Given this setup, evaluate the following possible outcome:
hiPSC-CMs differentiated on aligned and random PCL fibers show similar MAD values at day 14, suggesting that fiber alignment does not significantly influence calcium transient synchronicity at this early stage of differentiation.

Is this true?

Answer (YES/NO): NO